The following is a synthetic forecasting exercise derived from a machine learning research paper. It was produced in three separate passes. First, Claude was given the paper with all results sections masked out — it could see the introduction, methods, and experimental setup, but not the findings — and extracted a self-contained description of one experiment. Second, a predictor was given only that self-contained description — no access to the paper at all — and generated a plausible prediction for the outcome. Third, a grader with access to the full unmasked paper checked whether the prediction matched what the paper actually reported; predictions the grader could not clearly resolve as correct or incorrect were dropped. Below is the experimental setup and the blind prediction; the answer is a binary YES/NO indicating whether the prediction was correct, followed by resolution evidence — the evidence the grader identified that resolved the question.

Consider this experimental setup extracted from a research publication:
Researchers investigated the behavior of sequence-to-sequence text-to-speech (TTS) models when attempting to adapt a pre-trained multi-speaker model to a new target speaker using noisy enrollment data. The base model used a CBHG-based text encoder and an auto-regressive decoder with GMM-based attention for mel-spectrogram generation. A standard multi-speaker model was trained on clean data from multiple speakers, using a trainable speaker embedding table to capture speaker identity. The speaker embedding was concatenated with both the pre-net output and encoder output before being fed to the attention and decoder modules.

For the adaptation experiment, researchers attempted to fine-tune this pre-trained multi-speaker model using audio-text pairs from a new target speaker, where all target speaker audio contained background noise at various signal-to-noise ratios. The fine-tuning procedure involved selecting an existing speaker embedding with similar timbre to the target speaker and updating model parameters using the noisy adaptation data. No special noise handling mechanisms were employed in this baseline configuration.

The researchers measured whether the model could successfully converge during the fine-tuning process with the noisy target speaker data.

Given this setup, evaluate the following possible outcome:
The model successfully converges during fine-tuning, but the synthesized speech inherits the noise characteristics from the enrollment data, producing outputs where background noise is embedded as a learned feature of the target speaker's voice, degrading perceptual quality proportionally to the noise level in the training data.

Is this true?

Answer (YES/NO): NO